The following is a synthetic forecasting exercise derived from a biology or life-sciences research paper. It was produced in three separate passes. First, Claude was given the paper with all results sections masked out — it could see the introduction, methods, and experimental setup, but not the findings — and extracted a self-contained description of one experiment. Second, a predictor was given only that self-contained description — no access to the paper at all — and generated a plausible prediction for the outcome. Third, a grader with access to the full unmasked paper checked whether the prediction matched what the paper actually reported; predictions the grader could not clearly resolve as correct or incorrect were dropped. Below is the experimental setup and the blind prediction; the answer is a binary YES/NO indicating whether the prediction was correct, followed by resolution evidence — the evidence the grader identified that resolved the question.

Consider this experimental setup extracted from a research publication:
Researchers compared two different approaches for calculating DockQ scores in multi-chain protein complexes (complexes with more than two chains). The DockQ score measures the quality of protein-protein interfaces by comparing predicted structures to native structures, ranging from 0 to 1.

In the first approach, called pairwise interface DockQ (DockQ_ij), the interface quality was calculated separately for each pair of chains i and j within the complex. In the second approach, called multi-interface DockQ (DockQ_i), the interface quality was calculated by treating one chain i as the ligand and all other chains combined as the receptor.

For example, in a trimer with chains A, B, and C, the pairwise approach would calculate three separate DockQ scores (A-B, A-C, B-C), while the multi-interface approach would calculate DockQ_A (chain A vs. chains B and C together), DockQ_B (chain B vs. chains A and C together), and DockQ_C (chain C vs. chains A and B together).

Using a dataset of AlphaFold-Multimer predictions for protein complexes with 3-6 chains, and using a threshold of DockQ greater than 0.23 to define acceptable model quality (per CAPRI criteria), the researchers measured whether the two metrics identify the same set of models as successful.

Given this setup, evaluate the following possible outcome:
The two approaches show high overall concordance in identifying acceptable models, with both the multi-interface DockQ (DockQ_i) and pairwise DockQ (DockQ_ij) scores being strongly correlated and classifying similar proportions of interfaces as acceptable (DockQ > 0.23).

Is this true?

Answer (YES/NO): YES